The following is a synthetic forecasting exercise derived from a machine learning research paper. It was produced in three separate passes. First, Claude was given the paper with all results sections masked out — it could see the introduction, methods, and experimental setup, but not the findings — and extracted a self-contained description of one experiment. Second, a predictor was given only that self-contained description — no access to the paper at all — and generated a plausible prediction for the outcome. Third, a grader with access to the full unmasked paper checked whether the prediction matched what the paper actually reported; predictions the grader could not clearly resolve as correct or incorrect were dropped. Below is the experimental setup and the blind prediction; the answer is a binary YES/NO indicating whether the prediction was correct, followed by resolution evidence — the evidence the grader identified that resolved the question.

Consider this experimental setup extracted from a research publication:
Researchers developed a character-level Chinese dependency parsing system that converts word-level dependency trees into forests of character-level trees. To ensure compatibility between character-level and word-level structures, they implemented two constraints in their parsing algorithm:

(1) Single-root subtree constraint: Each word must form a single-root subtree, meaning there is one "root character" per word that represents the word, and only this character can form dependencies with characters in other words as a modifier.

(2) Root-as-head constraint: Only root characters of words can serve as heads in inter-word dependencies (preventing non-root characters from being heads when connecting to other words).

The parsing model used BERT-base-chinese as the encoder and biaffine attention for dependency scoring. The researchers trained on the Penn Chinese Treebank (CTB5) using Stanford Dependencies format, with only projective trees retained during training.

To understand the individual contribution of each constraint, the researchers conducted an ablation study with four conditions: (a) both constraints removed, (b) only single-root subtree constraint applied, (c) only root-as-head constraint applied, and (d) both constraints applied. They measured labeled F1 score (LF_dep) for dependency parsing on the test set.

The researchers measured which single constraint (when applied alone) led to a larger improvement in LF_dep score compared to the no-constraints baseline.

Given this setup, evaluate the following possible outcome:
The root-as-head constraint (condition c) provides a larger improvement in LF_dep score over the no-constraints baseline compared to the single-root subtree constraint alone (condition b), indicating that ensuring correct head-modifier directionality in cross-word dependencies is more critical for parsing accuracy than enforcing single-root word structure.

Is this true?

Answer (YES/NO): NO